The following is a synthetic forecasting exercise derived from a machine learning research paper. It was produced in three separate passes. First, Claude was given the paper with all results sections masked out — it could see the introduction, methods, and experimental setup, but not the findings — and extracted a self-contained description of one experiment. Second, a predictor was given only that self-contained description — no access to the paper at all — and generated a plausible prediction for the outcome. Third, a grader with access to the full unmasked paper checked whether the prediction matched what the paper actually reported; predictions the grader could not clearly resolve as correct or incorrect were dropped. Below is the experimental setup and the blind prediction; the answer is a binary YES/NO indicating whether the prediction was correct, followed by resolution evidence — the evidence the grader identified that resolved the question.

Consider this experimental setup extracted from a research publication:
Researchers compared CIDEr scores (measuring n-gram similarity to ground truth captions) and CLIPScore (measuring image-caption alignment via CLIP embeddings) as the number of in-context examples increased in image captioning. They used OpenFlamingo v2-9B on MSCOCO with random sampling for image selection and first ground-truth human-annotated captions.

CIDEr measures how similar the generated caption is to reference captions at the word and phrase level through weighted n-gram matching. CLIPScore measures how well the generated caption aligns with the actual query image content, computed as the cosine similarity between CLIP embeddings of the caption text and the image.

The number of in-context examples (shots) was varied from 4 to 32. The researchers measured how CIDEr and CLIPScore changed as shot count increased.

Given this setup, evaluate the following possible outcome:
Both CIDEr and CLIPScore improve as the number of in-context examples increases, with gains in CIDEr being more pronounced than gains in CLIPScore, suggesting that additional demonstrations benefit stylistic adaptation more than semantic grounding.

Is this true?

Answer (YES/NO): NO